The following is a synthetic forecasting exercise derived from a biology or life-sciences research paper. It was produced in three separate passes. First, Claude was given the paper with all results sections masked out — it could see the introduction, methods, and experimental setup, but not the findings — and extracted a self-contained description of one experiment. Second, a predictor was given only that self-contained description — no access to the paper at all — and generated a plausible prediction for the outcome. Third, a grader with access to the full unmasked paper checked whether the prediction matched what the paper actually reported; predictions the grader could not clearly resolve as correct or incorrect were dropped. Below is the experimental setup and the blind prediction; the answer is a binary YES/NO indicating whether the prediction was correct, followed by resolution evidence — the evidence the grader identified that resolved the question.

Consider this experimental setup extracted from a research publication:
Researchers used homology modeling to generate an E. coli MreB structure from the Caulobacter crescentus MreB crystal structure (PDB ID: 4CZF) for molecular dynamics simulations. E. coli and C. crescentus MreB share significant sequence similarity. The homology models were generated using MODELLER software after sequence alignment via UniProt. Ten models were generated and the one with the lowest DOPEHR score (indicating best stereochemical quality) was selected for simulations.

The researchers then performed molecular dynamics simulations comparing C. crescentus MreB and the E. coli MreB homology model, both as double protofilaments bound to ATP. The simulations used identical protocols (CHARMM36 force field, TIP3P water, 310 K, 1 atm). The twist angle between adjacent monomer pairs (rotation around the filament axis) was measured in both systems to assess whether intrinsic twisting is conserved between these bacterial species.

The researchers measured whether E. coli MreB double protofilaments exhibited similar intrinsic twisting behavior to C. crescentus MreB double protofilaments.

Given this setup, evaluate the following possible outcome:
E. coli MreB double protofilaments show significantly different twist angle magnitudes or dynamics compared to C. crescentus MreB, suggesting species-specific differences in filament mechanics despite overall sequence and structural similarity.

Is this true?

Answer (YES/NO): NO